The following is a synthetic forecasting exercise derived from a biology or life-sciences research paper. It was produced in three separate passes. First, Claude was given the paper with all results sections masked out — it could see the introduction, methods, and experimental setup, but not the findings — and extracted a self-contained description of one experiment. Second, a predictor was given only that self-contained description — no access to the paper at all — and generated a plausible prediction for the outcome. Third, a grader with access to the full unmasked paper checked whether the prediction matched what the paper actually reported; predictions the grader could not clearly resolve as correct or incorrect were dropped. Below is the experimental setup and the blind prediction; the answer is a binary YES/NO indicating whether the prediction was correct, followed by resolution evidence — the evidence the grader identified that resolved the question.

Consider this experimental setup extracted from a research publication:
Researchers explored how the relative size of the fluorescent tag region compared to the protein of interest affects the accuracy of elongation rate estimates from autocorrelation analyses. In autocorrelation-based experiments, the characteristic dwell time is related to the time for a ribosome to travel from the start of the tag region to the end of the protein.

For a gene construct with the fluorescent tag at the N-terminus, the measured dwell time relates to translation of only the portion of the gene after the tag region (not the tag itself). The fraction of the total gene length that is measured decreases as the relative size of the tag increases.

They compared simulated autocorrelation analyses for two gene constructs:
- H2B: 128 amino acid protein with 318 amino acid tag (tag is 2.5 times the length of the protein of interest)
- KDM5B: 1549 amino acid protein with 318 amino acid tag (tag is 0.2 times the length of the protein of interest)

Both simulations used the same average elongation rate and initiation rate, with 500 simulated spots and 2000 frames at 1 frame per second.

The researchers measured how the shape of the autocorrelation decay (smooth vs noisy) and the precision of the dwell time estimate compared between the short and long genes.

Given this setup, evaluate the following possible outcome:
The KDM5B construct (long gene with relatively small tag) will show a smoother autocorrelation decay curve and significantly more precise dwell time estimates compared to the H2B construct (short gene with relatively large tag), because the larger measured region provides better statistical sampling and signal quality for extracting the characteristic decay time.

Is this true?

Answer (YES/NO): NO